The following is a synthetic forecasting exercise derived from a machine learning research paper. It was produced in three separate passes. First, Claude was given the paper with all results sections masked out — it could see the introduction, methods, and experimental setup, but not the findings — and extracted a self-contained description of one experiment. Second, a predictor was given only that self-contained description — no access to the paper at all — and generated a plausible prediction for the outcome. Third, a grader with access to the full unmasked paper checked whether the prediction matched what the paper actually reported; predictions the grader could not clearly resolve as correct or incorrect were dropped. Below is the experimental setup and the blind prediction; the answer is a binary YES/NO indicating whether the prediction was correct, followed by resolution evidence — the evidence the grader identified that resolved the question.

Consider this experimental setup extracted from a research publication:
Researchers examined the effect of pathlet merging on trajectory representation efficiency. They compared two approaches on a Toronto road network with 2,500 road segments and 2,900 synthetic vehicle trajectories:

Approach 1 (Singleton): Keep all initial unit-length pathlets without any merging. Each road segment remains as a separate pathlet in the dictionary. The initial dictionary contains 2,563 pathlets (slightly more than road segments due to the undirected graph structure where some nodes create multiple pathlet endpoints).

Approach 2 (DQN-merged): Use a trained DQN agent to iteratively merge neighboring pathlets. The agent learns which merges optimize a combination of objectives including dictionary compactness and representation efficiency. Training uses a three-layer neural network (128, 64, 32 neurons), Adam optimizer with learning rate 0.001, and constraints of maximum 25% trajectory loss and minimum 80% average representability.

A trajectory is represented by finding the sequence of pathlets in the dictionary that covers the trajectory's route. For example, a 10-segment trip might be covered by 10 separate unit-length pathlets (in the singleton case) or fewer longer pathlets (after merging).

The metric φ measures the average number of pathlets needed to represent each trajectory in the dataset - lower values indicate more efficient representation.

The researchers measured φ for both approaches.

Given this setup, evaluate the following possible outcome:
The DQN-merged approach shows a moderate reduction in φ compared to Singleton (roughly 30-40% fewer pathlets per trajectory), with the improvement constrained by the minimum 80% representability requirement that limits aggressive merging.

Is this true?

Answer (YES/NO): NO